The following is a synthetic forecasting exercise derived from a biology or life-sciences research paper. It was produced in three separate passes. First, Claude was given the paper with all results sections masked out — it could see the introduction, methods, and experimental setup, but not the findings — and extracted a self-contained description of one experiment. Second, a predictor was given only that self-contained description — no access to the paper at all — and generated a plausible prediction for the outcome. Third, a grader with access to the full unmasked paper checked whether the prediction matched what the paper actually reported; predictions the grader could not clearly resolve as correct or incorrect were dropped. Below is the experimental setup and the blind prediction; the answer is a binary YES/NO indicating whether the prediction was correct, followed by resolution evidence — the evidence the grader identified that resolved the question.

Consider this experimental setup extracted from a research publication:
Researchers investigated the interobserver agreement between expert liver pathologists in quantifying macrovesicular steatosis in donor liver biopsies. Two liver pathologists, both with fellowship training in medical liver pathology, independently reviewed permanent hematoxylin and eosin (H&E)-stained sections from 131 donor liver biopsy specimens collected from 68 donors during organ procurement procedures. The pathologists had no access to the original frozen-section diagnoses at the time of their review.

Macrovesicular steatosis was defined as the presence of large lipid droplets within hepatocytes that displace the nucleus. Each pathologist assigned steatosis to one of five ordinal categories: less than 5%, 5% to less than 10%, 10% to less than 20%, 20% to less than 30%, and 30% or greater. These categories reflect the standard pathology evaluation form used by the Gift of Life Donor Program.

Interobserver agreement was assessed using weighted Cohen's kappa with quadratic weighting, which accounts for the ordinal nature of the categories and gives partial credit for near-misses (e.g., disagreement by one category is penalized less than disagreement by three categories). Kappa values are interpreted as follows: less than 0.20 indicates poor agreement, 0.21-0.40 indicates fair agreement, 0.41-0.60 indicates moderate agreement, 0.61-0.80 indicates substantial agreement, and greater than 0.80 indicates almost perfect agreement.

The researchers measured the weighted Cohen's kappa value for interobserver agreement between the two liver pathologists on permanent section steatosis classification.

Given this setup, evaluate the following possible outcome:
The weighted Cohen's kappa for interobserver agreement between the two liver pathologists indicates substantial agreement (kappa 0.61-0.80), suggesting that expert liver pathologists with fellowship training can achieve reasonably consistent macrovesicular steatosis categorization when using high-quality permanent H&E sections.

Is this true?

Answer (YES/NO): NO